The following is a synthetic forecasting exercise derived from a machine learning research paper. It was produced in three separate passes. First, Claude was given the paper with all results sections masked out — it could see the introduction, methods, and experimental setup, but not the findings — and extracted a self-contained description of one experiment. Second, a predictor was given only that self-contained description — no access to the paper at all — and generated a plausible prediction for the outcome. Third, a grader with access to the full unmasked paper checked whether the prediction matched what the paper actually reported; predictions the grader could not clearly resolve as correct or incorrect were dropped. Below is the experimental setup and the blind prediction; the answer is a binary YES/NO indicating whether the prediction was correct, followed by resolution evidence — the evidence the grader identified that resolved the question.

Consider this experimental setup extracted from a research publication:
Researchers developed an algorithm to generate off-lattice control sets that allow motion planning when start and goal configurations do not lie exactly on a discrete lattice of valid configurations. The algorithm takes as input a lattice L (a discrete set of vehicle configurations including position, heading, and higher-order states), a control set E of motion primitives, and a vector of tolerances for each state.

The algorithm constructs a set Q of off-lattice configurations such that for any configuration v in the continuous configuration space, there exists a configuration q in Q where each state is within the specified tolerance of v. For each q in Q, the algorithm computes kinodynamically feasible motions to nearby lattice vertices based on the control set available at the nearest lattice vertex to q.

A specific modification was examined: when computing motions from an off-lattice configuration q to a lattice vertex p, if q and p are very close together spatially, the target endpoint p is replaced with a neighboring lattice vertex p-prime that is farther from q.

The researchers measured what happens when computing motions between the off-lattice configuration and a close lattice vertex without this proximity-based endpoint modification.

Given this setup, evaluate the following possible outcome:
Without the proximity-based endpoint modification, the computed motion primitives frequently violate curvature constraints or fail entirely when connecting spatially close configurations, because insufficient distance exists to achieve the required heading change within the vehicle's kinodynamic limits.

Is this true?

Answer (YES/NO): NO